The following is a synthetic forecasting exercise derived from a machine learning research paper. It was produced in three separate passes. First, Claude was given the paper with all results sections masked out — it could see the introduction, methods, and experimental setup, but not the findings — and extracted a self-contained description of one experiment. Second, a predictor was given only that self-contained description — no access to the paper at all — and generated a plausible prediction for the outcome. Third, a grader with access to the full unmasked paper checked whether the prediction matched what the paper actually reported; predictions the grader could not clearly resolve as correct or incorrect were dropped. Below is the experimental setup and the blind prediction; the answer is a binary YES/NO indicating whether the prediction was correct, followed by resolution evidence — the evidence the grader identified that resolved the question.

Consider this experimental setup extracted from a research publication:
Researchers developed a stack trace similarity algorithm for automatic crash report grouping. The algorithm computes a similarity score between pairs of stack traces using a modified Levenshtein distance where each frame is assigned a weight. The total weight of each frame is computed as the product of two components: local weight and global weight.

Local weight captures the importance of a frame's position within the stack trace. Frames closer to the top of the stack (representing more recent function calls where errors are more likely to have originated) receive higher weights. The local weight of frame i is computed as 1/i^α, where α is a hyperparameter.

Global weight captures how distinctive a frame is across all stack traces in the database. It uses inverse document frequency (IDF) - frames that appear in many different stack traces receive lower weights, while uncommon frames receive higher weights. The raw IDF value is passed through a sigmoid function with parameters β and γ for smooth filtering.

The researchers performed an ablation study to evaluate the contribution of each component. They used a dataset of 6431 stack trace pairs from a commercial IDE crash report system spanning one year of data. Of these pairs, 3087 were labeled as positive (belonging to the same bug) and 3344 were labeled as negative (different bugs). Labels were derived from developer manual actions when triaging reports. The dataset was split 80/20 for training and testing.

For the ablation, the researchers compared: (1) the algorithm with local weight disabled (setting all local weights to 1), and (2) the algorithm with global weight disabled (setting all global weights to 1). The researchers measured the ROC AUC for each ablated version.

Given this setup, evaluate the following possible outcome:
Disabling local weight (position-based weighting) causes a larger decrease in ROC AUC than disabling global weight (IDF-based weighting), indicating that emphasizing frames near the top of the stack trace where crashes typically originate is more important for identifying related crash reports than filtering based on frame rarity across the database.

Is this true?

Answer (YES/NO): NO